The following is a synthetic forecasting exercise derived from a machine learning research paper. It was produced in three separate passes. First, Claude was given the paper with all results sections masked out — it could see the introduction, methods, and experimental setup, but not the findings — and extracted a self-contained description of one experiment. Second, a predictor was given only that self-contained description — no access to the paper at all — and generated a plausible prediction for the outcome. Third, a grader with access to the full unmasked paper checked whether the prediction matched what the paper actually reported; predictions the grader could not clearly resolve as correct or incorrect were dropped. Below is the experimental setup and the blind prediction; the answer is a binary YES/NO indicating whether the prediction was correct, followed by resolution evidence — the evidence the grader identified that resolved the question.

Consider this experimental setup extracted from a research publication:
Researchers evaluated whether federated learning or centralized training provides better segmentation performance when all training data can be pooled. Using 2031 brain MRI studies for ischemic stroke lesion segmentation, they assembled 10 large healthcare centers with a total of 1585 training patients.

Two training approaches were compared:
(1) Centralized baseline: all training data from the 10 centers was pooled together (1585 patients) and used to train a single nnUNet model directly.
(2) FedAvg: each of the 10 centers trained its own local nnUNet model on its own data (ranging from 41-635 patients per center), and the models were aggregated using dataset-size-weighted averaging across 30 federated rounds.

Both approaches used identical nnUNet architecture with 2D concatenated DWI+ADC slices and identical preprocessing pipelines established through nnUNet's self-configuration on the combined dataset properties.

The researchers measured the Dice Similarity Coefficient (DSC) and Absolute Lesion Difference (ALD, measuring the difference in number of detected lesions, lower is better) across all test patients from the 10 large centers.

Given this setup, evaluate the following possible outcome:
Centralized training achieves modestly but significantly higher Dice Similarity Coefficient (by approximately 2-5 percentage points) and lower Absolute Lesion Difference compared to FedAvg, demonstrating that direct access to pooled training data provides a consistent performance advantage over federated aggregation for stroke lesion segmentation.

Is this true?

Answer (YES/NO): NO